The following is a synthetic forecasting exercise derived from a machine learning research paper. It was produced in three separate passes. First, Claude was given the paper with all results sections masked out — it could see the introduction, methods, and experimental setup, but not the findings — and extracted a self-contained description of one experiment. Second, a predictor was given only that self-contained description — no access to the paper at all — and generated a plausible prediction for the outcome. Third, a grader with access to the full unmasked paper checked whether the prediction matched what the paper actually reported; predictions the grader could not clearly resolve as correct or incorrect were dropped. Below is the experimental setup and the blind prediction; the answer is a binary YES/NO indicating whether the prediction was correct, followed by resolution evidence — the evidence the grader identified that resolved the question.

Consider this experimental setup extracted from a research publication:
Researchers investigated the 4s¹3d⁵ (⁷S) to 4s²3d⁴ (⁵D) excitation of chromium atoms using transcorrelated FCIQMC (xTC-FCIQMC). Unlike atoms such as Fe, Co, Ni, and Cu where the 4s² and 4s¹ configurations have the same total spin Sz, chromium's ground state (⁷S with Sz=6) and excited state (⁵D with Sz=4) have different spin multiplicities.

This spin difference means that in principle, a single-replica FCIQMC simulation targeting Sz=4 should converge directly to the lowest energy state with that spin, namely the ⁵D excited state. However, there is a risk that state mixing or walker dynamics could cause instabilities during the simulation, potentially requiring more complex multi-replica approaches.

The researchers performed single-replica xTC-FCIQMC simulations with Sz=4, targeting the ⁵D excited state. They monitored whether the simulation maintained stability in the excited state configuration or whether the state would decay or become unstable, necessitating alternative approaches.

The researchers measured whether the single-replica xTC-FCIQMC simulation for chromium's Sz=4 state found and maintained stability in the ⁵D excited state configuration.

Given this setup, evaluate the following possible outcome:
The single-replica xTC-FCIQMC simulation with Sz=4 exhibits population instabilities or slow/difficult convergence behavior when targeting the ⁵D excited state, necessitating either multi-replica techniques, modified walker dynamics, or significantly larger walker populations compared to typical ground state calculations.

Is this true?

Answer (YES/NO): NO